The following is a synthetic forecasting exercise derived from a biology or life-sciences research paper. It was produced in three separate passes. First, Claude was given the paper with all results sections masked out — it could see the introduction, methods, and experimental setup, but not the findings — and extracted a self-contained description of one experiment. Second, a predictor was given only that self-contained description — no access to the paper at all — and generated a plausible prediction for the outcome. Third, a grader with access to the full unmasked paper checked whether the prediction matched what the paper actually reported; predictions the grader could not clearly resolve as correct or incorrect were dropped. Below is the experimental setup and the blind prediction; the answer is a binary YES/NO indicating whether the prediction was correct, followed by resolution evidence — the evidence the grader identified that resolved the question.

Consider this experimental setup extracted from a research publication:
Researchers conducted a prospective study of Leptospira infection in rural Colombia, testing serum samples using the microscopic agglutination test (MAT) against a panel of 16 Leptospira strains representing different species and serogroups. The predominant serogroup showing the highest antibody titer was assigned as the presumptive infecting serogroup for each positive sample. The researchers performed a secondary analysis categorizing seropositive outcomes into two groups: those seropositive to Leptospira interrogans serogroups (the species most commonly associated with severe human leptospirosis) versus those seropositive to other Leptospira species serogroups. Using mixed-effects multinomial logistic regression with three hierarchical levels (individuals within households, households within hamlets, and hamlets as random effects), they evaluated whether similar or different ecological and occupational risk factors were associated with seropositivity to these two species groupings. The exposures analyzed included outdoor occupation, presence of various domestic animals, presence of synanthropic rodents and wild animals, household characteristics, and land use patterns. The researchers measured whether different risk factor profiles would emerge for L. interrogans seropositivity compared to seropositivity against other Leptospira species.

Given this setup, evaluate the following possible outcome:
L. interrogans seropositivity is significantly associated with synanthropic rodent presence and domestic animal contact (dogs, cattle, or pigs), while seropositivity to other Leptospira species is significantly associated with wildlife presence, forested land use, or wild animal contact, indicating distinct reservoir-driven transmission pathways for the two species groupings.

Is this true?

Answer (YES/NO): NO